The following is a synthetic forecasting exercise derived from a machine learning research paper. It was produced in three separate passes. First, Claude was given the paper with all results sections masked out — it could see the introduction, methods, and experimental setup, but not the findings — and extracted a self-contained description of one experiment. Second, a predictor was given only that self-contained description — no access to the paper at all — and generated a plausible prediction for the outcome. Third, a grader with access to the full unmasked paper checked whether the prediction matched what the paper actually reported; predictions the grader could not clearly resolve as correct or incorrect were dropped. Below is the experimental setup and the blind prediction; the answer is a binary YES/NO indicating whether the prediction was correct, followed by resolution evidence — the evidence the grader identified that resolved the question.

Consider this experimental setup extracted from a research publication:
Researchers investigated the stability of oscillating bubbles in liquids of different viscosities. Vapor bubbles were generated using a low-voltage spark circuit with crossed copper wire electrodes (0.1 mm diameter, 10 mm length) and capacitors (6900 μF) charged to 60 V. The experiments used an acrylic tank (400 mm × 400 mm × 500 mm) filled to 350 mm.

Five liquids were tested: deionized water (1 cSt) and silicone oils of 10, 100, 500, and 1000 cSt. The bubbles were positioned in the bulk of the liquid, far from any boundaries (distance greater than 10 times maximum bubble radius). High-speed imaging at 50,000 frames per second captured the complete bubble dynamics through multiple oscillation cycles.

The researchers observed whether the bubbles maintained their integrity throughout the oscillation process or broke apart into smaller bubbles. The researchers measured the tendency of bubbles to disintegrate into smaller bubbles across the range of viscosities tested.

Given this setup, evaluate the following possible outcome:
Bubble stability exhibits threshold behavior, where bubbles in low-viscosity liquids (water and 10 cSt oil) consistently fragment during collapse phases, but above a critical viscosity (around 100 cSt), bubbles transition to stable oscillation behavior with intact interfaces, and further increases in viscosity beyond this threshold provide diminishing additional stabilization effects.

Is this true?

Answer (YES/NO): NO